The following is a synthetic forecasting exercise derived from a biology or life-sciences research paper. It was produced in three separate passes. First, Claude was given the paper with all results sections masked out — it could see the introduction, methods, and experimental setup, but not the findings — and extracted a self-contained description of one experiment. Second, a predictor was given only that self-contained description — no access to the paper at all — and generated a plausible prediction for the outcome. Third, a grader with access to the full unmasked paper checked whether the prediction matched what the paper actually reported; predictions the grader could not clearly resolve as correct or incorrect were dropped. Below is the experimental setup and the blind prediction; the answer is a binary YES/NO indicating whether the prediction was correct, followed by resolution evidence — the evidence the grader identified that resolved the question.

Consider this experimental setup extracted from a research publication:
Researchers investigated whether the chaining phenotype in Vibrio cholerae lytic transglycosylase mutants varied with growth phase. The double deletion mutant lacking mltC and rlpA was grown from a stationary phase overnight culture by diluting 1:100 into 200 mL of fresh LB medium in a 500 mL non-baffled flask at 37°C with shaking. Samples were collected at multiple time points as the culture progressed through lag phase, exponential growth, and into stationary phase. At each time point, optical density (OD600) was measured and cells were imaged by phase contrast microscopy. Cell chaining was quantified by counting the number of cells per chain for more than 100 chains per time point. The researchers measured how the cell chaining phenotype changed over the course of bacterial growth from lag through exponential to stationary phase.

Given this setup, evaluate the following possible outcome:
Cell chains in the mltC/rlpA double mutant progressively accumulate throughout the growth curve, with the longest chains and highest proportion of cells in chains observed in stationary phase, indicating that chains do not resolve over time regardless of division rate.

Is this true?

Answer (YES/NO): NO